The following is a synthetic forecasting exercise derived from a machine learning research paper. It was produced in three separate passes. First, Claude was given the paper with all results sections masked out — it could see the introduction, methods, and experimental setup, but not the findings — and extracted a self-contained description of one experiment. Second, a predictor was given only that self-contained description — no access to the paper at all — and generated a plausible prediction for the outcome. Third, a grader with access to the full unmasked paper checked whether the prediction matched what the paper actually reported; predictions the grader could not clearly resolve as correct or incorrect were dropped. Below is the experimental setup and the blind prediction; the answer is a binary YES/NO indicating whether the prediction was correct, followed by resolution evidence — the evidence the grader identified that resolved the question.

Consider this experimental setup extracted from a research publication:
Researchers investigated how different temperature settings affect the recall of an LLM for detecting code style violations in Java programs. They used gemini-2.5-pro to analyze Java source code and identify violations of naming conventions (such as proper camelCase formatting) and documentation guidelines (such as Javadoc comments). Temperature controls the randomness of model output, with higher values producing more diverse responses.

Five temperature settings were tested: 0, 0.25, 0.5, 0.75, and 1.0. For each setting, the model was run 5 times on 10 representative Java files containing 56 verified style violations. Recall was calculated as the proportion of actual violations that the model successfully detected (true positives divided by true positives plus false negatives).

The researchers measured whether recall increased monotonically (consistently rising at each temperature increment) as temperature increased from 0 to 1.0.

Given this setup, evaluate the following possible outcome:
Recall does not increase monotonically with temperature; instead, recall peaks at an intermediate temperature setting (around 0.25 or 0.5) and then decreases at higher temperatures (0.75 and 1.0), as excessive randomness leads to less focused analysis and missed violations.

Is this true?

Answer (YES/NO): NO